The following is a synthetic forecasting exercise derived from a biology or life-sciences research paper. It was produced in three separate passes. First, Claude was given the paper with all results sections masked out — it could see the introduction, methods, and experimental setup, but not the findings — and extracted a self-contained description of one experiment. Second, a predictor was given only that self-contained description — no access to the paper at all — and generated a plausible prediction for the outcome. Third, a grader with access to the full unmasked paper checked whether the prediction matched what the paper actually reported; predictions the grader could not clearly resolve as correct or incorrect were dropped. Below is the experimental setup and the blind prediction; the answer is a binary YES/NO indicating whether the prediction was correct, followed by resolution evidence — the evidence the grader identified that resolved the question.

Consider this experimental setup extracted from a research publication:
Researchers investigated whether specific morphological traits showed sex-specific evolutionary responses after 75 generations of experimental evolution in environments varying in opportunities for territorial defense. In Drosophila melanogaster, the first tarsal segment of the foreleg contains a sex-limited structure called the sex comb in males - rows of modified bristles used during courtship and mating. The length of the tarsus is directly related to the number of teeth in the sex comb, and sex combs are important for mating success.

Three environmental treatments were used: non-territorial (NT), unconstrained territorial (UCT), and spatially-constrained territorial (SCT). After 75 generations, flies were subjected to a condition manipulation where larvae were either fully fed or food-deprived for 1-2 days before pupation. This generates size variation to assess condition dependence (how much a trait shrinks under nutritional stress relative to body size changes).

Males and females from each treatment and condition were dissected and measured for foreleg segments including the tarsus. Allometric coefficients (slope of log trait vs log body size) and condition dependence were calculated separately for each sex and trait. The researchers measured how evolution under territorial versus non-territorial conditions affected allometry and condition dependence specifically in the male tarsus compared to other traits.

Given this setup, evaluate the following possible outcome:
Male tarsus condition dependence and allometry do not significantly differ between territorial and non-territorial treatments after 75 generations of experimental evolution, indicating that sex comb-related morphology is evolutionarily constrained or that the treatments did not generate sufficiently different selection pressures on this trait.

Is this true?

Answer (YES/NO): NO